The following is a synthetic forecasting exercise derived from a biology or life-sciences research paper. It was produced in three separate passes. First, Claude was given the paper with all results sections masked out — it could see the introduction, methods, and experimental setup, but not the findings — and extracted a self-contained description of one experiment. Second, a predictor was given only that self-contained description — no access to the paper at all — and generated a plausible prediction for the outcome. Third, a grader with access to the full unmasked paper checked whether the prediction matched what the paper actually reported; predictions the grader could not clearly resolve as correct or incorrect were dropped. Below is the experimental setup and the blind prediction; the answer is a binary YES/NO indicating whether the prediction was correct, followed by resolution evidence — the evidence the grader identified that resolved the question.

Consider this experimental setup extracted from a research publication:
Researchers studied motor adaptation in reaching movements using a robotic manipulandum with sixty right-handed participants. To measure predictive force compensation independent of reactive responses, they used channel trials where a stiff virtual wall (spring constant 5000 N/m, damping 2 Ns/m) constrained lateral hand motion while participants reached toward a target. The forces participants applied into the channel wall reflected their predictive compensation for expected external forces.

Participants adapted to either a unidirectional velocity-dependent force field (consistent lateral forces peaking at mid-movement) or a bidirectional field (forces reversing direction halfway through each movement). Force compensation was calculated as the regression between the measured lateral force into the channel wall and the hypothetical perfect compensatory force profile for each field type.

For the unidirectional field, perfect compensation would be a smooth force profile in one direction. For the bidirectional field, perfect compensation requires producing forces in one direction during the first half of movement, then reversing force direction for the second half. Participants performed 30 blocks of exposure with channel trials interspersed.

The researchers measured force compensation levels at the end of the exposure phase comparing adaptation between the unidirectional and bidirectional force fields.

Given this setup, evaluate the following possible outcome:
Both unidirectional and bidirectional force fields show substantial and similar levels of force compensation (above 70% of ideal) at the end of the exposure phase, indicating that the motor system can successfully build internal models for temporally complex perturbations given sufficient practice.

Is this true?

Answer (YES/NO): NO